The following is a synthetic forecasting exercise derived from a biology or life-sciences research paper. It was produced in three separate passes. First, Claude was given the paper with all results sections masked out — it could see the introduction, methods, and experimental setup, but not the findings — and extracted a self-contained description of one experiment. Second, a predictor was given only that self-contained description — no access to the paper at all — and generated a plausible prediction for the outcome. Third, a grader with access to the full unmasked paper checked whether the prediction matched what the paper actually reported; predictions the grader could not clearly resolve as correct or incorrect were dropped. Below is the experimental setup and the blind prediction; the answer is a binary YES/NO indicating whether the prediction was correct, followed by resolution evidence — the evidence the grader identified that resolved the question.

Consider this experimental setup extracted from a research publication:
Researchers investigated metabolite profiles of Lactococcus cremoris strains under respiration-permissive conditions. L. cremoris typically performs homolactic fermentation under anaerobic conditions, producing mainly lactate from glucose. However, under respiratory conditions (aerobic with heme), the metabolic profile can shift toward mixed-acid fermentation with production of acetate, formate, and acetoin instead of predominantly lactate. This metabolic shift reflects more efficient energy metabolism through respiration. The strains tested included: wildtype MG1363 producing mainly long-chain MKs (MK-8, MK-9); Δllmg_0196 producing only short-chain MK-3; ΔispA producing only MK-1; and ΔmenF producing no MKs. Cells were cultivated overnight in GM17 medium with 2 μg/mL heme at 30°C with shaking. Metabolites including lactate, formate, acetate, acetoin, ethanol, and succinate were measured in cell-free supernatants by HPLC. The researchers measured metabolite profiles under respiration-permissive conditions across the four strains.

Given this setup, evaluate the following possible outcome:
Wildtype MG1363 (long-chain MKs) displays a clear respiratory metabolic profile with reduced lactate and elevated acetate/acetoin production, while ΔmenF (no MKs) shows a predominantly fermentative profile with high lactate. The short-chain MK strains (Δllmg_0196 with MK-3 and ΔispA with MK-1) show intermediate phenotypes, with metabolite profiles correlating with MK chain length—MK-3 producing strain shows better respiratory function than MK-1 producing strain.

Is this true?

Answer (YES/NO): NO